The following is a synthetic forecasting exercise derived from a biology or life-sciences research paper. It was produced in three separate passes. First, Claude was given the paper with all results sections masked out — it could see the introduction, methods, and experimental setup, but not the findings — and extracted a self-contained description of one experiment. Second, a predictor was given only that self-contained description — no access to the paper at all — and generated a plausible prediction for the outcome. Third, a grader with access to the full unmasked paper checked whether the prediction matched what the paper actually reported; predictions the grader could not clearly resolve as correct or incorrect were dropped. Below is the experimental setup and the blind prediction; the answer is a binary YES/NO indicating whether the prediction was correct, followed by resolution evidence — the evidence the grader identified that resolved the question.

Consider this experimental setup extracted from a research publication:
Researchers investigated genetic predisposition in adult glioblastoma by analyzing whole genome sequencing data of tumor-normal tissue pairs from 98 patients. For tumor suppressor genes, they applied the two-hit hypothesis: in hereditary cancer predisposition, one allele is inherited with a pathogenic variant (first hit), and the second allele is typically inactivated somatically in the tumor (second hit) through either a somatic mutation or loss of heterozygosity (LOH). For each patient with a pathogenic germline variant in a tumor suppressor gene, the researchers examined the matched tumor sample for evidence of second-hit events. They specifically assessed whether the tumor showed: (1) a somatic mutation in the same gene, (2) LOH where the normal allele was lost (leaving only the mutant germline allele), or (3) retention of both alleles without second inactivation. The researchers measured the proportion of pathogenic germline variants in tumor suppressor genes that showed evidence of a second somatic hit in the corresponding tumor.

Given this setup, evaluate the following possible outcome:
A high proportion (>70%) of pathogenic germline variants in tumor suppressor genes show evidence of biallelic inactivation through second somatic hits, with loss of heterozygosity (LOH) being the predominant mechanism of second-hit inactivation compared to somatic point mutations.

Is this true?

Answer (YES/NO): NO